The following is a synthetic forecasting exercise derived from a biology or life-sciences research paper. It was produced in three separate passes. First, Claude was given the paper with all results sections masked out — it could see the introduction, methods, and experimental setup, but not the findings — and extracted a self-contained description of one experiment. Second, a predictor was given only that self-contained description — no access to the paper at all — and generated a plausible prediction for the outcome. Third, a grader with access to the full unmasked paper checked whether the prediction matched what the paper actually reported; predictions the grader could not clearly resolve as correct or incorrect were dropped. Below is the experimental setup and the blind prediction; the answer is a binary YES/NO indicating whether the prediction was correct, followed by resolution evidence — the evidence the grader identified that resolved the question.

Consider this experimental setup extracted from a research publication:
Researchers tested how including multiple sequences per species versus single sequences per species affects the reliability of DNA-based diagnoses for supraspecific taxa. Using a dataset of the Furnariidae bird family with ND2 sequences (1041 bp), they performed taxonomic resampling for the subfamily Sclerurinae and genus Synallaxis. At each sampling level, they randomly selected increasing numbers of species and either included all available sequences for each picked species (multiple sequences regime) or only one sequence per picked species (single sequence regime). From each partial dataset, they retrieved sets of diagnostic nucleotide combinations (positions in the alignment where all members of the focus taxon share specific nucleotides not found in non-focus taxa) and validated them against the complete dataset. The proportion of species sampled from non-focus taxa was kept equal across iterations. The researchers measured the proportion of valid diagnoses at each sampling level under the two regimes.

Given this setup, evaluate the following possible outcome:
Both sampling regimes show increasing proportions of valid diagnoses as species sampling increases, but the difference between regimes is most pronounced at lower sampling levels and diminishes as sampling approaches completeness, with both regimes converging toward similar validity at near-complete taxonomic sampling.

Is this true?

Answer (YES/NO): NO